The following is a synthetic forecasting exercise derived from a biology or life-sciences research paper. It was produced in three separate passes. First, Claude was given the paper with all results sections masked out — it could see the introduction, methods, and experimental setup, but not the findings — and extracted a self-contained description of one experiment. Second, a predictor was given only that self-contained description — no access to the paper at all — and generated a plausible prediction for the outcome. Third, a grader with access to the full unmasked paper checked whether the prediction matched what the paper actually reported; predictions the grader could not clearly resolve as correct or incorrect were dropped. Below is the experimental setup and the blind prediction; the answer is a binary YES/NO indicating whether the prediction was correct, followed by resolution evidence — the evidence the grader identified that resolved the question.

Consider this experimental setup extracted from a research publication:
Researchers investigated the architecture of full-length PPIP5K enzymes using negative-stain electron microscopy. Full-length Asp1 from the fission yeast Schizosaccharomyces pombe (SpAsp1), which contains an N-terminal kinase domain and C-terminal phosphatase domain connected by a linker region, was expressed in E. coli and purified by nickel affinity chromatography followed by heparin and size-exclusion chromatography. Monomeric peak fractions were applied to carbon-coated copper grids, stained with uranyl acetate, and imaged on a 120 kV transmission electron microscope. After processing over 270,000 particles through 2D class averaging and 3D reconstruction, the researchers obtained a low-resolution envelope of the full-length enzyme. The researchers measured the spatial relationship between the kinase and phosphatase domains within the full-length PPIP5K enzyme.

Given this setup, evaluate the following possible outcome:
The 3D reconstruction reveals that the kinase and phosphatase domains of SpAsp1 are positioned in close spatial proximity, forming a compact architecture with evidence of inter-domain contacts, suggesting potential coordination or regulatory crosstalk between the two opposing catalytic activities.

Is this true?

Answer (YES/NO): NO